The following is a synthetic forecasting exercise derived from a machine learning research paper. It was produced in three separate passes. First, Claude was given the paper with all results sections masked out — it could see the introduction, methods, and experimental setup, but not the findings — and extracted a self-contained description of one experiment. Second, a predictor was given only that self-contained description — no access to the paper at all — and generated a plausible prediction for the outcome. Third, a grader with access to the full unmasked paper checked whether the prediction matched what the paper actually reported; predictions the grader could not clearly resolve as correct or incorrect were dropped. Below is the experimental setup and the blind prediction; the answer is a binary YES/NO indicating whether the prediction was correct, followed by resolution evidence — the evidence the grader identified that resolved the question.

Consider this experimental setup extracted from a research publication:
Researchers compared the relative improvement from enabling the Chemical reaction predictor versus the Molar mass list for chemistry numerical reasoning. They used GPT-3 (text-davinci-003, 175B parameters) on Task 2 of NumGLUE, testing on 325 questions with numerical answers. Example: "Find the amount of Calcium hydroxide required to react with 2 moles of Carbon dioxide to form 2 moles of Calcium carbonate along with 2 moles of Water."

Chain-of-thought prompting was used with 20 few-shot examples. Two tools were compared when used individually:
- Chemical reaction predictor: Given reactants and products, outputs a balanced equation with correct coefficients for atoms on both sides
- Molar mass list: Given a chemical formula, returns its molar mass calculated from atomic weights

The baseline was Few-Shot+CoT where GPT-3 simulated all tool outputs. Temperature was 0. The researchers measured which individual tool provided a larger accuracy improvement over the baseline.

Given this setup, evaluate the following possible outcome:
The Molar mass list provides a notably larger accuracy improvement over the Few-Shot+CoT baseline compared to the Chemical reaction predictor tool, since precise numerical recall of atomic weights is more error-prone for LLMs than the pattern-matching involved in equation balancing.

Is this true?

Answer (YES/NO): YES